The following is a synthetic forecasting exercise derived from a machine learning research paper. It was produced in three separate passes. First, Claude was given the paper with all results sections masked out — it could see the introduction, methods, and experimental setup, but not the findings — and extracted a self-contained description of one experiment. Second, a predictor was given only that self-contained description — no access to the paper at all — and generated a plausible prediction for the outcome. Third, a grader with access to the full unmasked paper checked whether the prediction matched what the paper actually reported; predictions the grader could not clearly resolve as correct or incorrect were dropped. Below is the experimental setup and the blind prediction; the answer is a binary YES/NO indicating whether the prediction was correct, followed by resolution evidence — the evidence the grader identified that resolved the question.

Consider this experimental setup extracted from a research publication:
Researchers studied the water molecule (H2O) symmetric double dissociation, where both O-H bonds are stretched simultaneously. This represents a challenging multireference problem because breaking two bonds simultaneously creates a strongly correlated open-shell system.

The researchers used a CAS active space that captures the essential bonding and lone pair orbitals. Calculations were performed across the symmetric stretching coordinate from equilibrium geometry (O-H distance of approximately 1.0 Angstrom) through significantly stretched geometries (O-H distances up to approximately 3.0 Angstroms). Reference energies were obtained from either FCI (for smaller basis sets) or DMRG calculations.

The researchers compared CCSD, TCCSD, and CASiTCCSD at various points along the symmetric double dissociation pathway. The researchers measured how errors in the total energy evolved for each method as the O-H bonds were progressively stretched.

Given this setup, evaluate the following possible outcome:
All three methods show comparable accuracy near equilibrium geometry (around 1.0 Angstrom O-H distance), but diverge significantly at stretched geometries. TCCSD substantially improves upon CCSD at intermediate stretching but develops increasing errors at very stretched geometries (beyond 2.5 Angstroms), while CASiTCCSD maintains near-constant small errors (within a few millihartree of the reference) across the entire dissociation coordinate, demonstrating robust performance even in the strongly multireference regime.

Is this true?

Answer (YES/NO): NO